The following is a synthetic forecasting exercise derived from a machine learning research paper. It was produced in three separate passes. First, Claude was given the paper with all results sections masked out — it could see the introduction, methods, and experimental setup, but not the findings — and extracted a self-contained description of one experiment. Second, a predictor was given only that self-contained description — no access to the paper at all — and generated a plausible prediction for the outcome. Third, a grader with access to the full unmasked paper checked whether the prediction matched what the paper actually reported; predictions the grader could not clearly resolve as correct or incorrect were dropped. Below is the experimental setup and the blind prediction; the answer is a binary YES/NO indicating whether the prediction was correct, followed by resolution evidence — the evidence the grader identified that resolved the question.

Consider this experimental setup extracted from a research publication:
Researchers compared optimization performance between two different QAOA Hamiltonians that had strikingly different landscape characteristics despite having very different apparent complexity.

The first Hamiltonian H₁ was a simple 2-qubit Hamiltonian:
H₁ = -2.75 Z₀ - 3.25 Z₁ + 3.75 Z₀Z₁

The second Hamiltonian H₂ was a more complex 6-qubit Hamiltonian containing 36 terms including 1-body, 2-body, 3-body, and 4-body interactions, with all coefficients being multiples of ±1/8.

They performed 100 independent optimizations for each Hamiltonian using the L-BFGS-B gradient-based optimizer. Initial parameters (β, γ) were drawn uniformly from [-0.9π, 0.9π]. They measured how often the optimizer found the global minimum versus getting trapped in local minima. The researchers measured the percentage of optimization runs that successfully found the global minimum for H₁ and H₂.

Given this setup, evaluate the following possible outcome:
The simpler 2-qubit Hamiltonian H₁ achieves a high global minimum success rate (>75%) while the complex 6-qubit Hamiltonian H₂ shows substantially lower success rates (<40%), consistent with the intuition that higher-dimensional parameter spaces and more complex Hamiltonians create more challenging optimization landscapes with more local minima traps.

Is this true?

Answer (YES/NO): NO